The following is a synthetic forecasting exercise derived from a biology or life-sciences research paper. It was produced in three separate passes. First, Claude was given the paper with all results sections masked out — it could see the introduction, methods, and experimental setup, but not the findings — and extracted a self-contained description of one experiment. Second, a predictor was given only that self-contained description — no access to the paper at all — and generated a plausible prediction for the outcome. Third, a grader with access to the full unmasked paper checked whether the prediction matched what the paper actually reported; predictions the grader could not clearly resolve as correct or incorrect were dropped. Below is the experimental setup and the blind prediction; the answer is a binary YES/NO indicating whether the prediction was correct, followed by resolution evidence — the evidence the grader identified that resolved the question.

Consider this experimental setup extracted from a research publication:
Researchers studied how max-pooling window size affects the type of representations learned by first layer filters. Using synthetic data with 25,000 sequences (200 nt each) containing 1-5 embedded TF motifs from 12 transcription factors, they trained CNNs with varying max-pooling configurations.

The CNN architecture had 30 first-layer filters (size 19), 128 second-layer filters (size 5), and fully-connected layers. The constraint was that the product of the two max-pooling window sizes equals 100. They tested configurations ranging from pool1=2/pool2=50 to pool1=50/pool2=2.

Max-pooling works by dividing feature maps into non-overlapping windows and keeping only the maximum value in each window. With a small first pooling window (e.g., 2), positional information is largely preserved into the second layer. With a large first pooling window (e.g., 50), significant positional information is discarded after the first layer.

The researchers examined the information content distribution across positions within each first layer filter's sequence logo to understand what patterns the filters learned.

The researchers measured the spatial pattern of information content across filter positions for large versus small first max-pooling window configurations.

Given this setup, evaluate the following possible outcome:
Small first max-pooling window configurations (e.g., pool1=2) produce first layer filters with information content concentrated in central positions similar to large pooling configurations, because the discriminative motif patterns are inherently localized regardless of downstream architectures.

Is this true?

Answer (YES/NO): NO